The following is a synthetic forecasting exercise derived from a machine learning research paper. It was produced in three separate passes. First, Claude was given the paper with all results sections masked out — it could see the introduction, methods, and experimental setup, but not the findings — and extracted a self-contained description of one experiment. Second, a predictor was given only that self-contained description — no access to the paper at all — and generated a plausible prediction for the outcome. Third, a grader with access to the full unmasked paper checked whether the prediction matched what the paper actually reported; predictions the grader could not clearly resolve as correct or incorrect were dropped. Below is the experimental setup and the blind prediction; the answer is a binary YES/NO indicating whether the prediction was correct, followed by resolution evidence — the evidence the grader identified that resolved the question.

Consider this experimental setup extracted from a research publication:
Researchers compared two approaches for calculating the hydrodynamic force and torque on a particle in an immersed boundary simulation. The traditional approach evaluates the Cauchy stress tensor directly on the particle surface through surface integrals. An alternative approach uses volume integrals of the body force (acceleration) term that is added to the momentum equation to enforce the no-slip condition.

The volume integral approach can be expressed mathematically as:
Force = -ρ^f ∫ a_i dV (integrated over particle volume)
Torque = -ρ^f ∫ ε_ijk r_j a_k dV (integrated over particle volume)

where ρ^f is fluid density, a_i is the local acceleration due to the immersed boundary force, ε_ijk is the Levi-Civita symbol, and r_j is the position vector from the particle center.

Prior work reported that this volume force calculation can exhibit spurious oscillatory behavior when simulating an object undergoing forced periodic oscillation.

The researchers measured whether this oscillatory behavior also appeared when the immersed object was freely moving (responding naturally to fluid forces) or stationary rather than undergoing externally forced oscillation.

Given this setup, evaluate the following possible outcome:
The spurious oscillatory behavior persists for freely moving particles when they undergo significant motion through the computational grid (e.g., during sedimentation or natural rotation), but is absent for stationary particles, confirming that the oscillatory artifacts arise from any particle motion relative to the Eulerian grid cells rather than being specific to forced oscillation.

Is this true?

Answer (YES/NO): NO